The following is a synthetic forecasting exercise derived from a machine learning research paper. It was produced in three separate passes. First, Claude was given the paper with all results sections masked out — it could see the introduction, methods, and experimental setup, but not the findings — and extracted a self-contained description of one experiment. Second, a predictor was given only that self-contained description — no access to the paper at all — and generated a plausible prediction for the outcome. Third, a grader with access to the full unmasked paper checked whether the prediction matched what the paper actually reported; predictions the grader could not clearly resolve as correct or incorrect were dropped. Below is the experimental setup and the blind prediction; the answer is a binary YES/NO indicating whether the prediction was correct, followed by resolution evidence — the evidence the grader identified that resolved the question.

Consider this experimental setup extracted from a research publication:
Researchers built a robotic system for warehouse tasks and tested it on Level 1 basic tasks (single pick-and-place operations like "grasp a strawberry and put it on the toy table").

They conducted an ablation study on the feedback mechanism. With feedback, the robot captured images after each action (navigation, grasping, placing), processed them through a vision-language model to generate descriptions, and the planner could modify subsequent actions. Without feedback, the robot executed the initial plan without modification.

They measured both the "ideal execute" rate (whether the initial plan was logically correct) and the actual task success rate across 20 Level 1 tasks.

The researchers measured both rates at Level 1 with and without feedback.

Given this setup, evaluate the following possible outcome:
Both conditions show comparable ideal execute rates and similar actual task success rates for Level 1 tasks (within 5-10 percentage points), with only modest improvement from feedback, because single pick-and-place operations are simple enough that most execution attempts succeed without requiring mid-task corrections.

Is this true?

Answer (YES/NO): NO